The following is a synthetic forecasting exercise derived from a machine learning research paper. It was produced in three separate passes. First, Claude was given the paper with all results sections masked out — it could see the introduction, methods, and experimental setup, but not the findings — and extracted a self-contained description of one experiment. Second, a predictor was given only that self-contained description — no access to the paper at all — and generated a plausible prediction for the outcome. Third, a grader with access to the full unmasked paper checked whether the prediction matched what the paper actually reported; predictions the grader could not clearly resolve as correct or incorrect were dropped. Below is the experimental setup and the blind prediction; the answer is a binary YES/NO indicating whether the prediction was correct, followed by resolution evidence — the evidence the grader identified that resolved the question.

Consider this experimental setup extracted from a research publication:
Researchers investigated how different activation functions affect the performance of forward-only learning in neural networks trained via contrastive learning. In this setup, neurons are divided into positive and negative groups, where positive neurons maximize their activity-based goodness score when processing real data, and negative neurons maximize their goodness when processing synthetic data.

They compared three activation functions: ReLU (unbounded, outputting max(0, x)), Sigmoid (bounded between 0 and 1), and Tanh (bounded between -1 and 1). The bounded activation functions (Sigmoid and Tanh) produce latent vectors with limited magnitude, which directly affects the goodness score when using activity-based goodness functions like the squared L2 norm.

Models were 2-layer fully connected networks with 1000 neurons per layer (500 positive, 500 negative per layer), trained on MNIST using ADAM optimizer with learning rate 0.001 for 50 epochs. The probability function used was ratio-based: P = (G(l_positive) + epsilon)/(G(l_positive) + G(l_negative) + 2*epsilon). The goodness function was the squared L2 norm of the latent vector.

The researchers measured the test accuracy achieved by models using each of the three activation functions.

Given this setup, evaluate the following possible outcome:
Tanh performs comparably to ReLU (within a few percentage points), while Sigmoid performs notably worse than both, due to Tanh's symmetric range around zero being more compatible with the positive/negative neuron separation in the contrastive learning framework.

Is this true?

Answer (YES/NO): NO